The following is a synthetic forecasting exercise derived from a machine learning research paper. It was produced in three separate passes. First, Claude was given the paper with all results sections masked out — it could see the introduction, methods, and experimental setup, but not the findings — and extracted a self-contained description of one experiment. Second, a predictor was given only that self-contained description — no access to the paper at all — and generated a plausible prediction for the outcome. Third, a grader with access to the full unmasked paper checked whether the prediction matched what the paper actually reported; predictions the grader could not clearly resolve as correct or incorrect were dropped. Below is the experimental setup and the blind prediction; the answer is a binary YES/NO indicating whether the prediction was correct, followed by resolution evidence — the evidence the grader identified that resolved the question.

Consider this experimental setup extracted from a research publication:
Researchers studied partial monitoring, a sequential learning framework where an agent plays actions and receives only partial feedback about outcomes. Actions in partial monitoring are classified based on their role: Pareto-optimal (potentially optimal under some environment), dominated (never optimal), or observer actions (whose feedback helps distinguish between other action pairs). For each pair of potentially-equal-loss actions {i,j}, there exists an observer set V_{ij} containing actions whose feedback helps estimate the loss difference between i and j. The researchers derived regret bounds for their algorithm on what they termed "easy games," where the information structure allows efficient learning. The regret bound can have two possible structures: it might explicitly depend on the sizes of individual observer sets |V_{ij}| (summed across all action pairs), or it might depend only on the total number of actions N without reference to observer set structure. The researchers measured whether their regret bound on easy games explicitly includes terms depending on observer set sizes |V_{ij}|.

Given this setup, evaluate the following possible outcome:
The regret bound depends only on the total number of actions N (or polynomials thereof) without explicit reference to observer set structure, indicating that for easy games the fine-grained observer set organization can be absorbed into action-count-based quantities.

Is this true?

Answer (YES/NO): NO